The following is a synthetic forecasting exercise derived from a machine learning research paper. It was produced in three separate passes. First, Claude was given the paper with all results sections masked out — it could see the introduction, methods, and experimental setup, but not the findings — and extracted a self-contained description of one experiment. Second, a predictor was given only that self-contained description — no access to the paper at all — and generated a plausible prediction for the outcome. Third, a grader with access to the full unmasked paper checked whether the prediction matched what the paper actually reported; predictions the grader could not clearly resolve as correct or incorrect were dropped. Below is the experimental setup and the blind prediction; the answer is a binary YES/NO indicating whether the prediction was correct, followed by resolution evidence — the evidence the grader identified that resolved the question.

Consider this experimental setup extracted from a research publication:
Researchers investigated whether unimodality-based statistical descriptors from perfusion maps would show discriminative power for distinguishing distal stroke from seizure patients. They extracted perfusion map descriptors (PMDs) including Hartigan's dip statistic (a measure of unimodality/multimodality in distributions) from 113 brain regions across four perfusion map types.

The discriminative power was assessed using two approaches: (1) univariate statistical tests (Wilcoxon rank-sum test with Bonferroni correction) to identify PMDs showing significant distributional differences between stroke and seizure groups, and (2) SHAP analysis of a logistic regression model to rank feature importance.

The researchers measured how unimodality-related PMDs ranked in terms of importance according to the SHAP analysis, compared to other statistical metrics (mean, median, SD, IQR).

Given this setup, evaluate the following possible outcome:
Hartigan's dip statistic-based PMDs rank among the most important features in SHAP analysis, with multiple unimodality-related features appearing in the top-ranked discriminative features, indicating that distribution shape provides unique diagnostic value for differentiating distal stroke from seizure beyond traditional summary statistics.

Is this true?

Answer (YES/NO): YES